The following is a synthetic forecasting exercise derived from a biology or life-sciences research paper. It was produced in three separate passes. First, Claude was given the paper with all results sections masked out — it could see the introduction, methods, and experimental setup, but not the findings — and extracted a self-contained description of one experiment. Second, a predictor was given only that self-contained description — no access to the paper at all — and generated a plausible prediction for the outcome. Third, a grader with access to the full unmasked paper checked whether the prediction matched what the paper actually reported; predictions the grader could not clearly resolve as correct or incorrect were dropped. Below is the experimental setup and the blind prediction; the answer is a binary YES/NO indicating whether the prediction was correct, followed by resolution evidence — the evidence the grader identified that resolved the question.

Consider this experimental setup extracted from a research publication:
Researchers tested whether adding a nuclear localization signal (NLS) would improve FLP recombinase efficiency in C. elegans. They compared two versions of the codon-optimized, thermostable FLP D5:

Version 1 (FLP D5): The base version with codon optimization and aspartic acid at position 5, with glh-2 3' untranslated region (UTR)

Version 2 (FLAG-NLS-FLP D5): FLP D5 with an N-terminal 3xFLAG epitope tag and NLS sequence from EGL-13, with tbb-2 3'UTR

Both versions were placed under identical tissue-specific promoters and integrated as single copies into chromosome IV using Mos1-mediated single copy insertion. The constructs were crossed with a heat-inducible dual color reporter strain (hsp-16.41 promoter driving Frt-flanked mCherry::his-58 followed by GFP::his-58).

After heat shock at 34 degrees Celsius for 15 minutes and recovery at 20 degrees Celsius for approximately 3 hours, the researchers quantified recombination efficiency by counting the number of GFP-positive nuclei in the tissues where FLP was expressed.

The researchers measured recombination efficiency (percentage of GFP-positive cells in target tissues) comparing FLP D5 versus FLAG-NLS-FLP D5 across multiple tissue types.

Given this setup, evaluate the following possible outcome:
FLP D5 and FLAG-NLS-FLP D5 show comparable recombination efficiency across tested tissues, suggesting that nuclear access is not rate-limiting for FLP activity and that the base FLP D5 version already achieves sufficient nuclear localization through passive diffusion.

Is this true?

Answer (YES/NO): NO